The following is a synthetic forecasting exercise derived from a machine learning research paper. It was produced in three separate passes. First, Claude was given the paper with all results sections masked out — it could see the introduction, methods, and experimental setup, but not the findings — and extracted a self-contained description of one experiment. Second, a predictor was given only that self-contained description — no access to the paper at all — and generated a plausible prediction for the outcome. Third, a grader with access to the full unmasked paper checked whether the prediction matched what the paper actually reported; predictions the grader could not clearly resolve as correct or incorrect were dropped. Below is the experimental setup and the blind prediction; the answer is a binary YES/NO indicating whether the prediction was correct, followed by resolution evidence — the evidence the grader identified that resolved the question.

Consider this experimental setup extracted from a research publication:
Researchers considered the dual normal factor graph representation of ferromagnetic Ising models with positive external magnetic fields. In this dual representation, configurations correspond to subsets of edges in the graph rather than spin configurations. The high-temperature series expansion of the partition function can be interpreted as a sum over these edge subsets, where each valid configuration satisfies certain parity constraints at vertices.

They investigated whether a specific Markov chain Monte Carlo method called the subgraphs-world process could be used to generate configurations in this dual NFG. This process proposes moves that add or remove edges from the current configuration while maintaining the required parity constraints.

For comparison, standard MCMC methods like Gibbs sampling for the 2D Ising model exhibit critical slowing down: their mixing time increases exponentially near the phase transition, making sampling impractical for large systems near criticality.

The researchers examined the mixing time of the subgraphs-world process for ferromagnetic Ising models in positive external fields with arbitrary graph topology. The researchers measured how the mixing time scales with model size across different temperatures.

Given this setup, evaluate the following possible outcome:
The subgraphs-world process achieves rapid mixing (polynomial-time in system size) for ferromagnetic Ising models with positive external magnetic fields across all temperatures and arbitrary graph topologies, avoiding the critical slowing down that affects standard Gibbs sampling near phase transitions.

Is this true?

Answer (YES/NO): YES